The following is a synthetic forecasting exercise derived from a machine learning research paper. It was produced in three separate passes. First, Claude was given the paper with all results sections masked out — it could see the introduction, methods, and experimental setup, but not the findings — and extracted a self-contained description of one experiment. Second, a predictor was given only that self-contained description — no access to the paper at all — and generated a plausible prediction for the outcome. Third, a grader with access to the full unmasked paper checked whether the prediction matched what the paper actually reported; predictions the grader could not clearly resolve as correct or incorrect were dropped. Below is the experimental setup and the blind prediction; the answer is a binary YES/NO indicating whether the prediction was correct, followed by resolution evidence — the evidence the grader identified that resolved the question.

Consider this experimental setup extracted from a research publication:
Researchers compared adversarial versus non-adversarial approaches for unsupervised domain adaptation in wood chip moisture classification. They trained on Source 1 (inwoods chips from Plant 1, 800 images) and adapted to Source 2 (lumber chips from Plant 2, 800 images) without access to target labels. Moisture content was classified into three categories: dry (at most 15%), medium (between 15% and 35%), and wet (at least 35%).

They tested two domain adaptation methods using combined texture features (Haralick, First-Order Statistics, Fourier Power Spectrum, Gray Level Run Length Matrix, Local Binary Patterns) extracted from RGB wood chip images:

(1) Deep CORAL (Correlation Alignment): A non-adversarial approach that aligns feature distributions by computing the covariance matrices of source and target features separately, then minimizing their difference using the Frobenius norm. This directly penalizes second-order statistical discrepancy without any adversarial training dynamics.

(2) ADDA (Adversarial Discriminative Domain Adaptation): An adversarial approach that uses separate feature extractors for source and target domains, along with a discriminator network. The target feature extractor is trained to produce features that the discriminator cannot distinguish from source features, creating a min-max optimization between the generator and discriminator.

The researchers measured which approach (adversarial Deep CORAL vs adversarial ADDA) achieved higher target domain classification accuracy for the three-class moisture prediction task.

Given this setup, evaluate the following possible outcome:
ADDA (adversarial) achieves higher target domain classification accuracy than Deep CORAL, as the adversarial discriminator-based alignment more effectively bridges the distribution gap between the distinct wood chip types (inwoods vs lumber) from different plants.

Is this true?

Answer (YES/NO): YES